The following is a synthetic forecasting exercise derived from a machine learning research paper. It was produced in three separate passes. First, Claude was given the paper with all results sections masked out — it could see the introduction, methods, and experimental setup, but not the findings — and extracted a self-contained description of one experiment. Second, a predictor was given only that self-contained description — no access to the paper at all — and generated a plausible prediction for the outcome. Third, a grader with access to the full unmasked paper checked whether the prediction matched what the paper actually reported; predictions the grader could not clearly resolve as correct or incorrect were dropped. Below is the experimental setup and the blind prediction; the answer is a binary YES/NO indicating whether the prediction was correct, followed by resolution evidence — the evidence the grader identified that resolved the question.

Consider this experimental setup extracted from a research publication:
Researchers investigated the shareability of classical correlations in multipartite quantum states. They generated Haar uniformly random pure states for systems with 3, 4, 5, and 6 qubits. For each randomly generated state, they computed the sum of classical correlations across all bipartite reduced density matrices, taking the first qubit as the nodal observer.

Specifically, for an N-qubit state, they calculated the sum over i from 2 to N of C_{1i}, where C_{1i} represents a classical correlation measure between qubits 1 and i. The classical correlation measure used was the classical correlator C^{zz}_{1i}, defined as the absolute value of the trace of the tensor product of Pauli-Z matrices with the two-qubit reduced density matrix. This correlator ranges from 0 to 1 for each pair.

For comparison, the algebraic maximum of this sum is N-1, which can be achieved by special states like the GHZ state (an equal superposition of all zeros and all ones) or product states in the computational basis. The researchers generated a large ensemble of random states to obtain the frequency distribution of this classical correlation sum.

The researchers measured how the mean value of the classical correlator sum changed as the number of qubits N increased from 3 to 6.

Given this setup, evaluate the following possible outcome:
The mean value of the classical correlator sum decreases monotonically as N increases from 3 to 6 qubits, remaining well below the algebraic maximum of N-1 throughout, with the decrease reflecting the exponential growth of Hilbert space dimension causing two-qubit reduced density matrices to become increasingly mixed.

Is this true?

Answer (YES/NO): NO